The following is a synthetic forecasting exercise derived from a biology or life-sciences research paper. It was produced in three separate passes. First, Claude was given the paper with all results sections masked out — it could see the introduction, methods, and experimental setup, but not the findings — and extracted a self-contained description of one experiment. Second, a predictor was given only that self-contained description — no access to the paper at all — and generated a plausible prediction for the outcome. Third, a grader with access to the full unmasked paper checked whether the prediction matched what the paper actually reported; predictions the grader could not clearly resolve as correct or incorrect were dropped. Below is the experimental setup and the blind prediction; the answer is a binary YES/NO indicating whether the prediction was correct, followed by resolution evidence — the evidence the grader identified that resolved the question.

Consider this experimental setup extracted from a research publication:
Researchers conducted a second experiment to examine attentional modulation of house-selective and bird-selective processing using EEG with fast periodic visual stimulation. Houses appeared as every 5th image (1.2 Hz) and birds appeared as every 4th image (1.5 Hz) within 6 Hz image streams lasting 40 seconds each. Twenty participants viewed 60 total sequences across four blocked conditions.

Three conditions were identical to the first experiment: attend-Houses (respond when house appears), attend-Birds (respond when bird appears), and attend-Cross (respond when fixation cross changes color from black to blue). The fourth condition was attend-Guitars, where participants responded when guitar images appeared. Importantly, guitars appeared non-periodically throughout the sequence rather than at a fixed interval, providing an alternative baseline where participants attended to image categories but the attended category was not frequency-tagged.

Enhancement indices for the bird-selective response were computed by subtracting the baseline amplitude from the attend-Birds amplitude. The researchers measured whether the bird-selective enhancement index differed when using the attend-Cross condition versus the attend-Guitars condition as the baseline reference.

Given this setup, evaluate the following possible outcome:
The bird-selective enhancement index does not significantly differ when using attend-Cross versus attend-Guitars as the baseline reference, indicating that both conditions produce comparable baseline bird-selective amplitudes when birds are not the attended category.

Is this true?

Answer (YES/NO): NO